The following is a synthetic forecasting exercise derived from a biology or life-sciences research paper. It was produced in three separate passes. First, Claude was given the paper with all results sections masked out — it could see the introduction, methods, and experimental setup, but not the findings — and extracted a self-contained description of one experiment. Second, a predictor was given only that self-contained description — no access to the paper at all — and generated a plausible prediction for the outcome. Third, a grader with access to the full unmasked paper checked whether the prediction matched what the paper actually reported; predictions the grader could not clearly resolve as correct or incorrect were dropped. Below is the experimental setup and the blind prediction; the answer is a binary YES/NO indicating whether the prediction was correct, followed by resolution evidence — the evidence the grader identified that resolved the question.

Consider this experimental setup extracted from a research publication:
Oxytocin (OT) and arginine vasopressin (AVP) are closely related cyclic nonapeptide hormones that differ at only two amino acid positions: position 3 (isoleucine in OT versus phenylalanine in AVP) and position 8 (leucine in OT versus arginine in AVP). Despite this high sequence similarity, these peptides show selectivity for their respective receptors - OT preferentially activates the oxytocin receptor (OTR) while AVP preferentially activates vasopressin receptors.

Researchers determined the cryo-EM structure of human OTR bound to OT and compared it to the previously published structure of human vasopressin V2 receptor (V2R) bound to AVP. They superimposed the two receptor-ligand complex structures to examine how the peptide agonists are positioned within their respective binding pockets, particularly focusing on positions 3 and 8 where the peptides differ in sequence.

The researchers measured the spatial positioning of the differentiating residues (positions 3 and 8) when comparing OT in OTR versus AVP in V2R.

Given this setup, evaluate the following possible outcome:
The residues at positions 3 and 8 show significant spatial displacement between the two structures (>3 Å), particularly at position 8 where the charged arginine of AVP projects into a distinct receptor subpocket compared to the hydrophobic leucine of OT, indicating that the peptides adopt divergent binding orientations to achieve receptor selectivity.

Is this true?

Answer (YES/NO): NO